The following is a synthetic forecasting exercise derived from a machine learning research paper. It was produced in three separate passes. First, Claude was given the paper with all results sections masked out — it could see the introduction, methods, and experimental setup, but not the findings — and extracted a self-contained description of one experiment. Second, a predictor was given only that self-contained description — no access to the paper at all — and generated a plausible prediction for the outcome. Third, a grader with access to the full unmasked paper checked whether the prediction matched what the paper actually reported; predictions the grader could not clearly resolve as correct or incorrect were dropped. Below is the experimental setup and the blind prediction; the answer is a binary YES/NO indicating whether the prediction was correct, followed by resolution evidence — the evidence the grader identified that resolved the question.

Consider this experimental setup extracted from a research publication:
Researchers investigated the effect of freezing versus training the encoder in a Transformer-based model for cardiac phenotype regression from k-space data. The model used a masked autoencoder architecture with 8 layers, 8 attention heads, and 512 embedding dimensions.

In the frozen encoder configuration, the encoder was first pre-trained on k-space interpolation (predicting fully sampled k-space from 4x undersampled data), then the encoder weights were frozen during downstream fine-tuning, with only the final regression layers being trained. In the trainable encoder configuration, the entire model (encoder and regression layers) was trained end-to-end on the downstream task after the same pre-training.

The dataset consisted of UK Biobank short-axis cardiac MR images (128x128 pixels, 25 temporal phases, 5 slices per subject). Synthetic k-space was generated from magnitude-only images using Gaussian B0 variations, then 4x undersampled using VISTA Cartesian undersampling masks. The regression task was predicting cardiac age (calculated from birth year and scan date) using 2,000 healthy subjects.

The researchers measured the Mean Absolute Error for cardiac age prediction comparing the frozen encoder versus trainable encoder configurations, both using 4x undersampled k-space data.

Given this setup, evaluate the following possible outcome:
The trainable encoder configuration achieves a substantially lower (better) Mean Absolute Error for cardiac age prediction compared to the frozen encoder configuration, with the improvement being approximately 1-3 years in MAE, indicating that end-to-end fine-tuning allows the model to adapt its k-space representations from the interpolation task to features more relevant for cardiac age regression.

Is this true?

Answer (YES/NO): YES